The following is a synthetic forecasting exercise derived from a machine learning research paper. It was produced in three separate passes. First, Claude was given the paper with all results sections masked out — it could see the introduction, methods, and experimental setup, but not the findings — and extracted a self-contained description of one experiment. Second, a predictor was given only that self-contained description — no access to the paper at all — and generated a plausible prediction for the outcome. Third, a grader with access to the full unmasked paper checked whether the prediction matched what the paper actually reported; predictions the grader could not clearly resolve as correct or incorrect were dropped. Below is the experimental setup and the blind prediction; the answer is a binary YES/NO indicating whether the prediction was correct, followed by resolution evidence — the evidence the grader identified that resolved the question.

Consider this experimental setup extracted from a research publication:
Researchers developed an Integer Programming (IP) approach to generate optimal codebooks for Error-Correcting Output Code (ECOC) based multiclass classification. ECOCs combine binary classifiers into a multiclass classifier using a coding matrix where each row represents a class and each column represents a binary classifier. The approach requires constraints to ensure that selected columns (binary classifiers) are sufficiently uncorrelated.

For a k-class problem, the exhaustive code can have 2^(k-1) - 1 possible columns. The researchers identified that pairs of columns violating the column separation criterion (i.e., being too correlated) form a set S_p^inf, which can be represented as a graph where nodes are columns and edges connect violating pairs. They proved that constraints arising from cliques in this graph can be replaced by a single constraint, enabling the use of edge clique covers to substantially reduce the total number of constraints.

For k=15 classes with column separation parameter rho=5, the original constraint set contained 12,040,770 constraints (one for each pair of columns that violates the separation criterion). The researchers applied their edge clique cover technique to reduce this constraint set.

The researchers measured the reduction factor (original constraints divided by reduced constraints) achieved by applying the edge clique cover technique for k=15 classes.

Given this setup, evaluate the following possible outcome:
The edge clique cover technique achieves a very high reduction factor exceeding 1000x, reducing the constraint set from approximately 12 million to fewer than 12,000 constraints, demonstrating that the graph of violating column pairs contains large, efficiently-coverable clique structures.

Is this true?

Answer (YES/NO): NO